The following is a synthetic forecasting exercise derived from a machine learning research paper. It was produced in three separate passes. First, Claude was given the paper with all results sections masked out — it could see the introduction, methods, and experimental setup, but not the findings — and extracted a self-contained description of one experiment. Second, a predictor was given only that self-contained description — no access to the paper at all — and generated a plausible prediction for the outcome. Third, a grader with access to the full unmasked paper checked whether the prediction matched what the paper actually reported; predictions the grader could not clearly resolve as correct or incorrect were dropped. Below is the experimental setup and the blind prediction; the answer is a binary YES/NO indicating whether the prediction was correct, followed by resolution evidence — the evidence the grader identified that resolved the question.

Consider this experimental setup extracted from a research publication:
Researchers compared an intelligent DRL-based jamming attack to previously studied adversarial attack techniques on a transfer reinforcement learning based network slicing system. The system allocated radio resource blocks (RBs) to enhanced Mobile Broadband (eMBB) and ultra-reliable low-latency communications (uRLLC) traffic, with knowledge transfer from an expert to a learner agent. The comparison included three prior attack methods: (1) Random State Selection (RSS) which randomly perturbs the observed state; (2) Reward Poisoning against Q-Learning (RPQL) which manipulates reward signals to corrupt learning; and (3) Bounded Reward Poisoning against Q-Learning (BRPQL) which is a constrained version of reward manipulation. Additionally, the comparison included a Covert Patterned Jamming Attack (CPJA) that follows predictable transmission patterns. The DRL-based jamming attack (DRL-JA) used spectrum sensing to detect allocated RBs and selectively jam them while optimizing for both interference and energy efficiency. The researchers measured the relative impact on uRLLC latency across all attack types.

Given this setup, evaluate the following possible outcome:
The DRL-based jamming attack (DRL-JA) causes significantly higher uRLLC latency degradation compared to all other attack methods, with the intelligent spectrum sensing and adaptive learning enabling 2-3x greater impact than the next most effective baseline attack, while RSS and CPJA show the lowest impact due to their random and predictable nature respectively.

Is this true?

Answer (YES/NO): NO